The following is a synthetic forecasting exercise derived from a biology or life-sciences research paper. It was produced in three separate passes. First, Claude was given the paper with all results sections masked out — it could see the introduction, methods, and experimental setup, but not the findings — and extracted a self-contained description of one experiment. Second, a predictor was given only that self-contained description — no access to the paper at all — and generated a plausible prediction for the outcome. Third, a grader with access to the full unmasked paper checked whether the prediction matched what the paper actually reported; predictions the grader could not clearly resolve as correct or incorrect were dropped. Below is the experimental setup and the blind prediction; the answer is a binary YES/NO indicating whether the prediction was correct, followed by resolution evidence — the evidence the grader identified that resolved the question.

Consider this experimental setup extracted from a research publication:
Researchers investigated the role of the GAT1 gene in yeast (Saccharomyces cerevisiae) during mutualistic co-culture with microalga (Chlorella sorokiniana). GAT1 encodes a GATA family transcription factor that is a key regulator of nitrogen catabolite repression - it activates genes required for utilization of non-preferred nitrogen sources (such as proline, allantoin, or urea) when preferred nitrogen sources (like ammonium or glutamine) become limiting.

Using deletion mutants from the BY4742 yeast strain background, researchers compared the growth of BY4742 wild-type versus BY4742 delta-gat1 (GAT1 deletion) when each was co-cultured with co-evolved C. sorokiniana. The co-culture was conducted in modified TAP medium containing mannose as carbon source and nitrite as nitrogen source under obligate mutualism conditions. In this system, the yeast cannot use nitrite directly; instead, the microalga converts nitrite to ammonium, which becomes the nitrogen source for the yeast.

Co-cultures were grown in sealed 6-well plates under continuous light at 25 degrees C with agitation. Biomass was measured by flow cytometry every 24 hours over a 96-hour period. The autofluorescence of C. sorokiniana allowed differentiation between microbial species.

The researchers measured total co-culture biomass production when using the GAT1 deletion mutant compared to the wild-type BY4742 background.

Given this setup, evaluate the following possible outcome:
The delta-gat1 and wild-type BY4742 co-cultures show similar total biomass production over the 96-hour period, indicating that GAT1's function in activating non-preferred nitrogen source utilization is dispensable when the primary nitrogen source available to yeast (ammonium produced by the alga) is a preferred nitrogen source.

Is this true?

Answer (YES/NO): NO